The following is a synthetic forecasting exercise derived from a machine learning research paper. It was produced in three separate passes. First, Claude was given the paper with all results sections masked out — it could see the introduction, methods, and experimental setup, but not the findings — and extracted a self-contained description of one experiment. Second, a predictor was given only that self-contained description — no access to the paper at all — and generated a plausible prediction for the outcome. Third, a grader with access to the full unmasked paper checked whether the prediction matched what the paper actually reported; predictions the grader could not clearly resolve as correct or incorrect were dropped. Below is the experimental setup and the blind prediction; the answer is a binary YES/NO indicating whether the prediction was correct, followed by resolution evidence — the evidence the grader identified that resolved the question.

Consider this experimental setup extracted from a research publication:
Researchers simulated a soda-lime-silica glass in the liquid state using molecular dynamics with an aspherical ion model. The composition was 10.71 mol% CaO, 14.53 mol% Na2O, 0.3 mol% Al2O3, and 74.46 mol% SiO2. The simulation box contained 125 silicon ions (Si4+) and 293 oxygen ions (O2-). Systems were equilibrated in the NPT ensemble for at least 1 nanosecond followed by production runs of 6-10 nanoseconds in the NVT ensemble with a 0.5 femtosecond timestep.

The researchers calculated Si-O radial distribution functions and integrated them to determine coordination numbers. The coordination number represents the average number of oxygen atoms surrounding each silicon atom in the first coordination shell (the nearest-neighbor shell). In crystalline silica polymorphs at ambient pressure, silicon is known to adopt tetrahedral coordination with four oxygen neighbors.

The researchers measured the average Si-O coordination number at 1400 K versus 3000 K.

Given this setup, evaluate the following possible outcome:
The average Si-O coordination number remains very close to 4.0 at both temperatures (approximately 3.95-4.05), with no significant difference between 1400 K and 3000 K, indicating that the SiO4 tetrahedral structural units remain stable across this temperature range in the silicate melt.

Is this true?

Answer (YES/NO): YES